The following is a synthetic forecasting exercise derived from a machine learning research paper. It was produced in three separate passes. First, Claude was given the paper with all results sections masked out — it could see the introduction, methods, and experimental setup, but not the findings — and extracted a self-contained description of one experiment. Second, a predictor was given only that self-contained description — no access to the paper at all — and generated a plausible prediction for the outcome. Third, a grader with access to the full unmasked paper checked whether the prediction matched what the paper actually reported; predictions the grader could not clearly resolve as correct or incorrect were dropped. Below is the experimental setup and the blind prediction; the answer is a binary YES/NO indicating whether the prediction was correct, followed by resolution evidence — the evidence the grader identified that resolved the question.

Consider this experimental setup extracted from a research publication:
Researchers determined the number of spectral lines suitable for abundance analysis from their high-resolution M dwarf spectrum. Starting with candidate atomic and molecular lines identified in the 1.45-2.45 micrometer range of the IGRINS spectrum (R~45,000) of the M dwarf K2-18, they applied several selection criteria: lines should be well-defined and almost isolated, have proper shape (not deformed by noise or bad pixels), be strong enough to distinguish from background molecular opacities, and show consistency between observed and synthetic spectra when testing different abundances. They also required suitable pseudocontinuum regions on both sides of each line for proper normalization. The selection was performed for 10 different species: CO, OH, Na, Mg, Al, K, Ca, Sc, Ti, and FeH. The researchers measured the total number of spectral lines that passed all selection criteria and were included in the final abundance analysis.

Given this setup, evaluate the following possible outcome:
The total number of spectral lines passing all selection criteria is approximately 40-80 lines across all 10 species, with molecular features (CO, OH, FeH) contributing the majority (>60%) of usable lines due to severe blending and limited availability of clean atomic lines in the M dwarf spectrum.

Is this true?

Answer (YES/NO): NO